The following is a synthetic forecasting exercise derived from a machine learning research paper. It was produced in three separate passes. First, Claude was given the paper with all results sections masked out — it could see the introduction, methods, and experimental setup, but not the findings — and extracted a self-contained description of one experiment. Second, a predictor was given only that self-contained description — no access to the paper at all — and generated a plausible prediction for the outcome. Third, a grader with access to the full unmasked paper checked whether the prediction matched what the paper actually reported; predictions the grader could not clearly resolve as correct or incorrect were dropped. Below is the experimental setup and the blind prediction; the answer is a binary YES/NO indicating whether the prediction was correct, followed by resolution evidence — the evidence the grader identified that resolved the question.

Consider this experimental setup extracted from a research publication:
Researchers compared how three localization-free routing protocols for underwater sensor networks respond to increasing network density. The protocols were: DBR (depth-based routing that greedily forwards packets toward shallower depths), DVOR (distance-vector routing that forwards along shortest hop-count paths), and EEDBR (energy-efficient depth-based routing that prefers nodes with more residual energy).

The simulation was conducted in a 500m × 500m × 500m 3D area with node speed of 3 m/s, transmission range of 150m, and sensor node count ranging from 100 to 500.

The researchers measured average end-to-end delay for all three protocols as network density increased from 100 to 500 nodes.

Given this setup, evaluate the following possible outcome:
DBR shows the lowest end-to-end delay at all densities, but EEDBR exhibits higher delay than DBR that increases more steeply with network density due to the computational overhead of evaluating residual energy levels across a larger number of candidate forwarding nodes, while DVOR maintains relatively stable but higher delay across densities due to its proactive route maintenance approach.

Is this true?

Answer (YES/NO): NO